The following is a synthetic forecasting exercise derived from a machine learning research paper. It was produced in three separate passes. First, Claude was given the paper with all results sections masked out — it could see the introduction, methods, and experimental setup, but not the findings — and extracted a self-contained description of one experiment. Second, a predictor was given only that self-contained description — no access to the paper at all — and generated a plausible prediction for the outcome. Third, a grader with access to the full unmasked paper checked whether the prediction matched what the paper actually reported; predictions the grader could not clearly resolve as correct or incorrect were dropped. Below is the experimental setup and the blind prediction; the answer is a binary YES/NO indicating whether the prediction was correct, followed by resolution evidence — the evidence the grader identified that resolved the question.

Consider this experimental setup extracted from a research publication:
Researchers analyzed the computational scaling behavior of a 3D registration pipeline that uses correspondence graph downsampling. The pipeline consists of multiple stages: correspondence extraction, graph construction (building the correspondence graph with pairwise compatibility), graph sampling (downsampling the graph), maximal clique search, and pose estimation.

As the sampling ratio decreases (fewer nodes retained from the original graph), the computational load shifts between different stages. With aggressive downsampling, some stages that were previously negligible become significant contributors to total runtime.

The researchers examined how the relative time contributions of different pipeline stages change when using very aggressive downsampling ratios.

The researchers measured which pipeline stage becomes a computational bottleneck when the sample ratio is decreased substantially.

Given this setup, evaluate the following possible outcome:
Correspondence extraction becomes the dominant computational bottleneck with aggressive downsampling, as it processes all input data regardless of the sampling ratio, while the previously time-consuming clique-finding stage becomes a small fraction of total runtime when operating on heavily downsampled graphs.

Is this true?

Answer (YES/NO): NO